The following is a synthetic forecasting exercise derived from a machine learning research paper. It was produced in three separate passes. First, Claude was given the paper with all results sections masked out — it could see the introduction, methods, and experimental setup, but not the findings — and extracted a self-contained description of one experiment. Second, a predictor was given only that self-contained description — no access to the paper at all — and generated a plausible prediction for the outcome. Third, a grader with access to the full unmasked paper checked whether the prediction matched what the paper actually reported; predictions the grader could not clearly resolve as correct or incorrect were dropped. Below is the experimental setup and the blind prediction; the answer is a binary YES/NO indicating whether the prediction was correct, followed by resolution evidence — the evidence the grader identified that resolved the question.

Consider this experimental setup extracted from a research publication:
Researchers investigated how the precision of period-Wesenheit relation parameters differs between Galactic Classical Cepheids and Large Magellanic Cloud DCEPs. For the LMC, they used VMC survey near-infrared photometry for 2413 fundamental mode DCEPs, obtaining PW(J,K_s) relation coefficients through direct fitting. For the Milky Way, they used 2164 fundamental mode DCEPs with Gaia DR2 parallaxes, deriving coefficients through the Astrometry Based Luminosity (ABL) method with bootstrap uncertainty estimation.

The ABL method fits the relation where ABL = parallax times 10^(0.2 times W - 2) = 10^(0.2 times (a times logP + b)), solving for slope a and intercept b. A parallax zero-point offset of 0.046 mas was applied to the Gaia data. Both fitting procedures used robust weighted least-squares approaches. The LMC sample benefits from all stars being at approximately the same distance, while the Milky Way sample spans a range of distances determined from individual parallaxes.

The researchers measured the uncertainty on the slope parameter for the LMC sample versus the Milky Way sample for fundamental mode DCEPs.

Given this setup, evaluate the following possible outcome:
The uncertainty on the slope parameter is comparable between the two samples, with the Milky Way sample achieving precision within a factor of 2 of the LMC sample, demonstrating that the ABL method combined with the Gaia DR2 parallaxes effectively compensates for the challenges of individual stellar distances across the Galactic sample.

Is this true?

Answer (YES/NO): NO